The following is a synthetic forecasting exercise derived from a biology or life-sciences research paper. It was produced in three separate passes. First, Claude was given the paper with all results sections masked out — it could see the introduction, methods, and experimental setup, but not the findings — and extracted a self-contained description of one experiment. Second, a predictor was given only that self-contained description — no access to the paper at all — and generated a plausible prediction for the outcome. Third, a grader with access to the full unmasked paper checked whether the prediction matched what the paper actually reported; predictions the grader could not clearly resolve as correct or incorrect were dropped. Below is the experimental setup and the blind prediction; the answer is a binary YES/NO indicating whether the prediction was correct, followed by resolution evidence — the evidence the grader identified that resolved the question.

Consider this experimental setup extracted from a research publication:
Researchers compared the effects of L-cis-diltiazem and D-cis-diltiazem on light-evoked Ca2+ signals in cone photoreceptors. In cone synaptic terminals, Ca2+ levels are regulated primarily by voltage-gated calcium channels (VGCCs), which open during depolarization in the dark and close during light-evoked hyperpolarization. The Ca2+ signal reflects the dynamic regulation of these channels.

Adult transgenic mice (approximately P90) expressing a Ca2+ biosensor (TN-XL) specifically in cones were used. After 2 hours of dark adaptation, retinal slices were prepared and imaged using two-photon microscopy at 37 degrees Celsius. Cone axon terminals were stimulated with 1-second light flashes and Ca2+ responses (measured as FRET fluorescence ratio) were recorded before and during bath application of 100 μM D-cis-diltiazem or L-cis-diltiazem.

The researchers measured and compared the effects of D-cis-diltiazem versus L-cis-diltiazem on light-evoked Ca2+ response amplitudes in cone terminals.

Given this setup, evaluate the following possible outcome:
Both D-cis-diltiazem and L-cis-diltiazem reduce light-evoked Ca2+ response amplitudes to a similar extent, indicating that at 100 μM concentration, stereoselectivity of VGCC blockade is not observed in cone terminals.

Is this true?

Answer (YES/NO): NO